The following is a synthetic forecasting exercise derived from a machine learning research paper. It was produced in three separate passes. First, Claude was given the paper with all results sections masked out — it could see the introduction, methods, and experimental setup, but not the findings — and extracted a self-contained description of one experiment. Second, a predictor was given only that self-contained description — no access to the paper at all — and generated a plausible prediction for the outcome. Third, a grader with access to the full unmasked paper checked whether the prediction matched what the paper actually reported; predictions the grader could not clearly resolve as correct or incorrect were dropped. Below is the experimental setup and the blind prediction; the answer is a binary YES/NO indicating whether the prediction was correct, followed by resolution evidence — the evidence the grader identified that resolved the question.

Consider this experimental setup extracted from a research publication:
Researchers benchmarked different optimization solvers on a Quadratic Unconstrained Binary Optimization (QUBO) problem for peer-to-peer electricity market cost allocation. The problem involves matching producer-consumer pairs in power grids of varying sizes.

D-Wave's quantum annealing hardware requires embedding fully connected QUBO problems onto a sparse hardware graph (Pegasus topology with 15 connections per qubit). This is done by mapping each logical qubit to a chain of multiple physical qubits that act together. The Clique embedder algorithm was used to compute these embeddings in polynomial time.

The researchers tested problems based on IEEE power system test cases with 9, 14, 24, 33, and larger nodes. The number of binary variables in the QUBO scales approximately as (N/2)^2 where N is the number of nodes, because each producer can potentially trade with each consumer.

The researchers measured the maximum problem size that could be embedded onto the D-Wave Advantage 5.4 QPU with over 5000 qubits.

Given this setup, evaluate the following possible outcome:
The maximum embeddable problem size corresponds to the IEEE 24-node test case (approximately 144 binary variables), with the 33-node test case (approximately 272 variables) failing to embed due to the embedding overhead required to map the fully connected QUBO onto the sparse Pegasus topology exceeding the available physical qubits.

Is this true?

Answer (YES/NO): YES